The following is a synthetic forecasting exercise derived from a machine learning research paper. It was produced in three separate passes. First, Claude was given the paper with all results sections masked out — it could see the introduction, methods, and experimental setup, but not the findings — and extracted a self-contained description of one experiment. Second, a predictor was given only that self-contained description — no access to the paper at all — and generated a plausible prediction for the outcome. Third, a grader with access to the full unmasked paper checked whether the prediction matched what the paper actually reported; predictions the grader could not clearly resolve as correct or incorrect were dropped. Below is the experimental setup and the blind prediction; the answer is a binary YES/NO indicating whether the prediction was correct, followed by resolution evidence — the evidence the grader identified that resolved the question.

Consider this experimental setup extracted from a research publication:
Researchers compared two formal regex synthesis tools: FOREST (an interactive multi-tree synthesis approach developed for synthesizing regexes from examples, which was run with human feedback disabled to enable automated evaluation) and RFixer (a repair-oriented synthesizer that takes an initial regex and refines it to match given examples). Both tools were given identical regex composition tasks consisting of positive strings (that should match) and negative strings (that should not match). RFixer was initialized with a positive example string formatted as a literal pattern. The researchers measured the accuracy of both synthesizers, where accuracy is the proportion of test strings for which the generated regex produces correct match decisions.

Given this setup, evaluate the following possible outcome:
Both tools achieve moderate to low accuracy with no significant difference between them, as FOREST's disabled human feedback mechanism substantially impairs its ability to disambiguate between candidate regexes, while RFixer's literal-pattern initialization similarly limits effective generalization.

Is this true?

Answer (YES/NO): NO